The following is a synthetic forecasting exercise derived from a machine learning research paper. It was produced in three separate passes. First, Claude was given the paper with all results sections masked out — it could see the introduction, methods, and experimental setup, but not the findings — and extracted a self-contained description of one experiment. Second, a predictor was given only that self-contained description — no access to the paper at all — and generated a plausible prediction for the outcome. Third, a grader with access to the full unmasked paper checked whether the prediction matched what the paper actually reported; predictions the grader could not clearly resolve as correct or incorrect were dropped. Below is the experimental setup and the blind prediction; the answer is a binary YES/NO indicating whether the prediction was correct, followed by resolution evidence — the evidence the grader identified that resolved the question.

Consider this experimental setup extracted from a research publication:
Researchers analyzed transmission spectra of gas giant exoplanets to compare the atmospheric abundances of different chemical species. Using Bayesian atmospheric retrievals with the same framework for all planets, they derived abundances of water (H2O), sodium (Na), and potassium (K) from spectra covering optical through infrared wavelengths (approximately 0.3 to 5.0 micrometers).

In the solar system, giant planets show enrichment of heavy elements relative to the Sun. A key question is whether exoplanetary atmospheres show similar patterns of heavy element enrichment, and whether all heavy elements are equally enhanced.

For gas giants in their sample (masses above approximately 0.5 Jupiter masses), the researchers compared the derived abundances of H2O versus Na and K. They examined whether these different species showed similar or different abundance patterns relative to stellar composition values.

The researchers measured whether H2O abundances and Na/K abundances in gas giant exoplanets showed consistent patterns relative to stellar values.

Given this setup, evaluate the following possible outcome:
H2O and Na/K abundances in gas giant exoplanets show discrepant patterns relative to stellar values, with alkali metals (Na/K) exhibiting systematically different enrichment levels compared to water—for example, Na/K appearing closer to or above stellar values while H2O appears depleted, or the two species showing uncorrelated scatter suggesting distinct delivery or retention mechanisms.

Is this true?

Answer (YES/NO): YES